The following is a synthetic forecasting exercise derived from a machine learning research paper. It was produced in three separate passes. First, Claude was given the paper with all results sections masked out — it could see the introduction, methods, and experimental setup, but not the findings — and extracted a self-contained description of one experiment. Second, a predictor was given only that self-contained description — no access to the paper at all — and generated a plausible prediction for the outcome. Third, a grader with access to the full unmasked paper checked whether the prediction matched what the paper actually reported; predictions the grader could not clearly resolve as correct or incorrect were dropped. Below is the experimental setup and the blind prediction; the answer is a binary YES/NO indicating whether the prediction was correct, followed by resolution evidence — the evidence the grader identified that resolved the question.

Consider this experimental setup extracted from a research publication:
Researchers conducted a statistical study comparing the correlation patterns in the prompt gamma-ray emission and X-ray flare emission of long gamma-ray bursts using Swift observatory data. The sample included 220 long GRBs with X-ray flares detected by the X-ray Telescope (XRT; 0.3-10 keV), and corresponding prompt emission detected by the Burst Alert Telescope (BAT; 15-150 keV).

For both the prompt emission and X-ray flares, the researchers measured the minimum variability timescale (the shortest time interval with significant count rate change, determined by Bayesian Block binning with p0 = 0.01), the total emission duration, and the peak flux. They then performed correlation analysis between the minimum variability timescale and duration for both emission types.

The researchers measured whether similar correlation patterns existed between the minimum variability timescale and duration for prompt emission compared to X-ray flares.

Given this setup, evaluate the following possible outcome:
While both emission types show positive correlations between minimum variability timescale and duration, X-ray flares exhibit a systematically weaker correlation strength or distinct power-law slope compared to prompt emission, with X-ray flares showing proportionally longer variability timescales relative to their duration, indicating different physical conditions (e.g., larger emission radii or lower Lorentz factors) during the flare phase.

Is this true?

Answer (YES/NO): NO